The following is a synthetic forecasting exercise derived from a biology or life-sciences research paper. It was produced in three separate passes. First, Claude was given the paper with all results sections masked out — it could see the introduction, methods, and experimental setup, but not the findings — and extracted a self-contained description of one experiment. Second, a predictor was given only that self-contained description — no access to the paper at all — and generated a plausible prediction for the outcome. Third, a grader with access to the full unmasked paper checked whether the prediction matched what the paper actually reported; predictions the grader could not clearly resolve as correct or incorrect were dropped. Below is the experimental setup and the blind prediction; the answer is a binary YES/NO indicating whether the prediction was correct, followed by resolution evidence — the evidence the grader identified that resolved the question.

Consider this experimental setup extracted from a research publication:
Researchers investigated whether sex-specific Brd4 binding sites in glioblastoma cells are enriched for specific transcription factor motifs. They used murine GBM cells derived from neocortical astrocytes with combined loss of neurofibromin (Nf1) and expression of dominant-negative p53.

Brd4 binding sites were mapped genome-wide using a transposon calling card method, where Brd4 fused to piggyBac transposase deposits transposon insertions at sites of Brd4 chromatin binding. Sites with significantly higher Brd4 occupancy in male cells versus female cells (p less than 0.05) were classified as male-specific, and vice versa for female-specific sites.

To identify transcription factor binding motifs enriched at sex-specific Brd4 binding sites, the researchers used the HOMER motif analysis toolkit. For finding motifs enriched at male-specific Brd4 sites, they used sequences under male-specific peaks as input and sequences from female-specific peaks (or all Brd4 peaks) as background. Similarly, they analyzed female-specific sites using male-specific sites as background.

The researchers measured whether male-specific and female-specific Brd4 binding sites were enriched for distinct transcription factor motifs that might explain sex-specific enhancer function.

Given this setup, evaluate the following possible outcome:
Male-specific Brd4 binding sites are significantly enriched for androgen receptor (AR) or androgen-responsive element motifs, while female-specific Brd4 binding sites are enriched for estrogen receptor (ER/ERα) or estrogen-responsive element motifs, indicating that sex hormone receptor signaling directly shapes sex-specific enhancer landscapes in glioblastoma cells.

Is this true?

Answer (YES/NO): NO